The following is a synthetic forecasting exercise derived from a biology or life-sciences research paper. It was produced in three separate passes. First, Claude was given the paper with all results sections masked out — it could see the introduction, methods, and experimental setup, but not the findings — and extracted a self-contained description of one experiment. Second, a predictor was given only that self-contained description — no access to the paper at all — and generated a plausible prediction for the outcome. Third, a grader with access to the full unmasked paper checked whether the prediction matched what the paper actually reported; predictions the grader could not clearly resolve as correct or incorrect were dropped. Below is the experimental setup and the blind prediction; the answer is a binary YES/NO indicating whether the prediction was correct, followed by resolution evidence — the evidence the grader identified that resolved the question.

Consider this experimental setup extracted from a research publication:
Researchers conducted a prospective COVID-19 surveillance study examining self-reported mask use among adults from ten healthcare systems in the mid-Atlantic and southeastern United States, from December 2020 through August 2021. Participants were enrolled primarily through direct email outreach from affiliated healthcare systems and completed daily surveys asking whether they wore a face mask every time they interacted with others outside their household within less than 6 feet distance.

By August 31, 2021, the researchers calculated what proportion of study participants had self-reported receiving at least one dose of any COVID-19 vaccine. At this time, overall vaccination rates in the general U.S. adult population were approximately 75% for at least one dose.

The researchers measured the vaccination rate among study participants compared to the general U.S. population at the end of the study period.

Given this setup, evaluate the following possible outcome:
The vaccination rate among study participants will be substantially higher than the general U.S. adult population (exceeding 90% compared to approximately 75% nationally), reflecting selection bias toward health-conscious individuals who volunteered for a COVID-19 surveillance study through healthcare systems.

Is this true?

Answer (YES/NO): YES